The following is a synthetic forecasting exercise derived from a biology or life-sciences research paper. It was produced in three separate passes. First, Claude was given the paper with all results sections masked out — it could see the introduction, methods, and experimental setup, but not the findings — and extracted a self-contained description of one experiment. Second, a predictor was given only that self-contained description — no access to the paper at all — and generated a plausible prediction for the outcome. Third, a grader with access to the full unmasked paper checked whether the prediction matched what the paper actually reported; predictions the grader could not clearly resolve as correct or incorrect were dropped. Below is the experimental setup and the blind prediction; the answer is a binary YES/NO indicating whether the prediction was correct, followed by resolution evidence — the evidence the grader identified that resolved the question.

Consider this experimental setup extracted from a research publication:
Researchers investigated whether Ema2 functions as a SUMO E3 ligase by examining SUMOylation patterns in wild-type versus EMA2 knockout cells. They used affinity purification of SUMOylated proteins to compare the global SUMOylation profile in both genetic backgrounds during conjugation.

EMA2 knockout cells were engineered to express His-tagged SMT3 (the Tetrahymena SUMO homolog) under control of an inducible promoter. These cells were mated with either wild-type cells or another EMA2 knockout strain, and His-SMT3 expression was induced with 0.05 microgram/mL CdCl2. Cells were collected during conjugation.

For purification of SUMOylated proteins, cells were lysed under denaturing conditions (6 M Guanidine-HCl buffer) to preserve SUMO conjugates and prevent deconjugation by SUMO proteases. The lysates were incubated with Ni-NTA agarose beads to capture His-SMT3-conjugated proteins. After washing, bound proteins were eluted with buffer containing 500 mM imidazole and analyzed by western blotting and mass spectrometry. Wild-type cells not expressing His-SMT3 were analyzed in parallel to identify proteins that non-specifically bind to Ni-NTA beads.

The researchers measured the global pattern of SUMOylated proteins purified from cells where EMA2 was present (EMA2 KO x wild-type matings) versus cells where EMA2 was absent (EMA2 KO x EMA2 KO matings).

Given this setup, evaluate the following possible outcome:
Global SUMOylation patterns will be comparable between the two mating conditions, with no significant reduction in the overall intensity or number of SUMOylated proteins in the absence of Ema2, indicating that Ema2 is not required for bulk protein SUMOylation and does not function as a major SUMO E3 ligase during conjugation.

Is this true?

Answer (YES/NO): NO